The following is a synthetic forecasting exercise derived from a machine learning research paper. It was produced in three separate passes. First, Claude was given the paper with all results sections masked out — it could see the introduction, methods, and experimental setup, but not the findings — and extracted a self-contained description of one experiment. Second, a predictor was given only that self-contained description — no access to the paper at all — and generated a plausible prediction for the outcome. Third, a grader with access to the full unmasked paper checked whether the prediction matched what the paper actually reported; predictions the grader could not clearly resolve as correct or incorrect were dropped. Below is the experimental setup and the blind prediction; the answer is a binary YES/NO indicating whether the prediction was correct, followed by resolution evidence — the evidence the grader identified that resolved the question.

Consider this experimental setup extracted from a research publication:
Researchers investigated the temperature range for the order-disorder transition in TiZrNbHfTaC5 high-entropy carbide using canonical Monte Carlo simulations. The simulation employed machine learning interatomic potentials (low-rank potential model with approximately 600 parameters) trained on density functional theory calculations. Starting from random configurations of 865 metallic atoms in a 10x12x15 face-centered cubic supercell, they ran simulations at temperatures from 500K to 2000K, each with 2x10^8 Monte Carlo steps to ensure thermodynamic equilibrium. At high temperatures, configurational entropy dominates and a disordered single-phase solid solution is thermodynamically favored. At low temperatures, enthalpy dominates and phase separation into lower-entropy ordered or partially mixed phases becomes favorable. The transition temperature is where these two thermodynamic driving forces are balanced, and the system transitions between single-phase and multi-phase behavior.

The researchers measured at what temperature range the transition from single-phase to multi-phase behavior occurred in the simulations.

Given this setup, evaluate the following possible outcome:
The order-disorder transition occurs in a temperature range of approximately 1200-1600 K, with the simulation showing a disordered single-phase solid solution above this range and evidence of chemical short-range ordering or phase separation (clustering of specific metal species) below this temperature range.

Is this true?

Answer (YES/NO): NO